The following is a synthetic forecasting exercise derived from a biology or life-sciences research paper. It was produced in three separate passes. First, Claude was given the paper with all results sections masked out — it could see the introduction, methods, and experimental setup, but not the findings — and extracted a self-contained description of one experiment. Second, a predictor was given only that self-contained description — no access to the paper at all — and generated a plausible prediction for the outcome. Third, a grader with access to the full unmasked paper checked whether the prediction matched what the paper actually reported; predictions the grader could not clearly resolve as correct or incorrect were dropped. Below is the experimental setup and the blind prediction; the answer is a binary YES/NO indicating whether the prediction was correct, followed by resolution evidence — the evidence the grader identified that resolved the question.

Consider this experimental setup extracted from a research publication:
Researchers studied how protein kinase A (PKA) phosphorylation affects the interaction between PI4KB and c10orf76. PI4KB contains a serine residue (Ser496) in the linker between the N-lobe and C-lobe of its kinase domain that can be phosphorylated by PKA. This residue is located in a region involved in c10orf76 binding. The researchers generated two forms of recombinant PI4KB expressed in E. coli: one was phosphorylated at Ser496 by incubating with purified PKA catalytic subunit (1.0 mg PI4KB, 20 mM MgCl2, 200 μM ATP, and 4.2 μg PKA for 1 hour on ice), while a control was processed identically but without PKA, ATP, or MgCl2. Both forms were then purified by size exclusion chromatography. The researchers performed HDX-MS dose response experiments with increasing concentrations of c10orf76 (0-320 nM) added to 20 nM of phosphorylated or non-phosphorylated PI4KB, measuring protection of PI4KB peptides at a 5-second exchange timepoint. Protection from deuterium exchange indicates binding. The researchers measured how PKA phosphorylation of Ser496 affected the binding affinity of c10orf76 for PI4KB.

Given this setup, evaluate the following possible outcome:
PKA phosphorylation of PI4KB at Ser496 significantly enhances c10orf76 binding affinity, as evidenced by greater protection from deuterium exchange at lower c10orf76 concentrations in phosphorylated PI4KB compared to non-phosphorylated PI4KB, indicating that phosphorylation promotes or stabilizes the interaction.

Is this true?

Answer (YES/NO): NO